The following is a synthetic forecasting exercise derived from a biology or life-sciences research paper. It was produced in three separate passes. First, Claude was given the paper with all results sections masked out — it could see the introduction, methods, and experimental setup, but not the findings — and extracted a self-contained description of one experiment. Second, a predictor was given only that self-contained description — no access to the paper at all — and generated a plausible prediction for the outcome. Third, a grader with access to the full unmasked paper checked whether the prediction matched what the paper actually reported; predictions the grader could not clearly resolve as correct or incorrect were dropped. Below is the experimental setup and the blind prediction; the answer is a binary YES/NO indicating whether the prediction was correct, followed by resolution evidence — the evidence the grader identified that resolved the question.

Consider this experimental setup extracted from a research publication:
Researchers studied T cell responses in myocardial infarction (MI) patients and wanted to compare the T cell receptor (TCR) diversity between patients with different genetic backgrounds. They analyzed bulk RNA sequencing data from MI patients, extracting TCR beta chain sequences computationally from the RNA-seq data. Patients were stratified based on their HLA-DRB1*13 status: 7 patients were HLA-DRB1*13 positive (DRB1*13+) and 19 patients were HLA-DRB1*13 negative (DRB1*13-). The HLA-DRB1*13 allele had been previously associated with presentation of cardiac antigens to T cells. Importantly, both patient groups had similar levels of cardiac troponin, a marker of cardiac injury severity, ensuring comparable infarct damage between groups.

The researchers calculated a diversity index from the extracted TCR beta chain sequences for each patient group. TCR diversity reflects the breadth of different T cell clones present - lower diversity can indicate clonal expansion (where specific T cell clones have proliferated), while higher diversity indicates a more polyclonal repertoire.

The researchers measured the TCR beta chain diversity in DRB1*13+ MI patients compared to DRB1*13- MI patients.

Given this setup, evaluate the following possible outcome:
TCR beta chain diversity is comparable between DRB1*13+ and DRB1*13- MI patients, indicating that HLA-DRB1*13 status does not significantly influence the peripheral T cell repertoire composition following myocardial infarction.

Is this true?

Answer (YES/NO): NO